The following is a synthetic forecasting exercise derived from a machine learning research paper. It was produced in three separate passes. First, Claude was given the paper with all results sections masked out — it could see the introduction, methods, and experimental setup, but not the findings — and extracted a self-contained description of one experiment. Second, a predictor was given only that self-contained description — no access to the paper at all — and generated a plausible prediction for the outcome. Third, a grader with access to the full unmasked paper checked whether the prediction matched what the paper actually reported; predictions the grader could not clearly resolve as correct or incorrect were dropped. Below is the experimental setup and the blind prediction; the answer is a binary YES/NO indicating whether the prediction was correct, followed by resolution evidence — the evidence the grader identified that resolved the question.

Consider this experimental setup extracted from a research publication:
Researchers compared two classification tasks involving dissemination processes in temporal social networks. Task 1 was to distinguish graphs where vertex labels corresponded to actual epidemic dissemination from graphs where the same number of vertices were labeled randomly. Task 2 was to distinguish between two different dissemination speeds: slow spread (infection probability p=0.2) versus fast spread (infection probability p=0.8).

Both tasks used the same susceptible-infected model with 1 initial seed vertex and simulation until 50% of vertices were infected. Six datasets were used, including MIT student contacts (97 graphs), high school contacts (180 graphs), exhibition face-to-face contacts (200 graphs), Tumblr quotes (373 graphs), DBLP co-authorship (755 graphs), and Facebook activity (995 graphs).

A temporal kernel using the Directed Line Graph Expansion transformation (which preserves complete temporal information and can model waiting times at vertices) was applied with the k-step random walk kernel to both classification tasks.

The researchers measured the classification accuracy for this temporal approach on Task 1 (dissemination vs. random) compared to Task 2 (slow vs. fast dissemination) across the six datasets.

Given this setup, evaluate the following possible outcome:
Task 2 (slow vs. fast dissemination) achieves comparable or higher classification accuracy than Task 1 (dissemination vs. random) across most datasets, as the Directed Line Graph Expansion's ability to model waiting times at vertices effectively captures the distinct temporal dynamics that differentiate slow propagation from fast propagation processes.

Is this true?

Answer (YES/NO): NO